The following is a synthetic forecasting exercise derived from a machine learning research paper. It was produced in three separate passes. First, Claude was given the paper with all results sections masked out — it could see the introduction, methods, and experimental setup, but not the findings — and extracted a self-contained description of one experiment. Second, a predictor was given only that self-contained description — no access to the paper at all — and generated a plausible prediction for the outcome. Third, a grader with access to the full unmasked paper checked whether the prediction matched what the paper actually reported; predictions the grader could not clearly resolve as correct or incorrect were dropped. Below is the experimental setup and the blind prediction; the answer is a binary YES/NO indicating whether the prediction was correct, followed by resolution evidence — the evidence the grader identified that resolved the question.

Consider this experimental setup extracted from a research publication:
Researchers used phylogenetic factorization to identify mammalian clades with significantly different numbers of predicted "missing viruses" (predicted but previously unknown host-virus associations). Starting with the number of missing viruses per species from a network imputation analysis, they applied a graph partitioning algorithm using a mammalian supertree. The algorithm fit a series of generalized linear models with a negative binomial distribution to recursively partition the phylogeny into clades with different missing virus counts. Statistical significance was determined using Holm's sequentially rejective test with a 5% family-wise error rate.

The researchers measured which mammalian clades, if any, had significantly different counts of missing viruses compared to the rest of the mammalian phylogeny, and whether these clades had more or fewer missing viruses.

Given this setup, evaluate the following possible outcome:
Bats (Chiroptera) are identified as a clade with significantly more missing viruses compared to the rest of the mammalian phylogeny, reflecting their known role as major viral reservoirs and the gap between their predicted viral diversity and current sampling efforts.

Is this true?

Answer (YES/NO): NO